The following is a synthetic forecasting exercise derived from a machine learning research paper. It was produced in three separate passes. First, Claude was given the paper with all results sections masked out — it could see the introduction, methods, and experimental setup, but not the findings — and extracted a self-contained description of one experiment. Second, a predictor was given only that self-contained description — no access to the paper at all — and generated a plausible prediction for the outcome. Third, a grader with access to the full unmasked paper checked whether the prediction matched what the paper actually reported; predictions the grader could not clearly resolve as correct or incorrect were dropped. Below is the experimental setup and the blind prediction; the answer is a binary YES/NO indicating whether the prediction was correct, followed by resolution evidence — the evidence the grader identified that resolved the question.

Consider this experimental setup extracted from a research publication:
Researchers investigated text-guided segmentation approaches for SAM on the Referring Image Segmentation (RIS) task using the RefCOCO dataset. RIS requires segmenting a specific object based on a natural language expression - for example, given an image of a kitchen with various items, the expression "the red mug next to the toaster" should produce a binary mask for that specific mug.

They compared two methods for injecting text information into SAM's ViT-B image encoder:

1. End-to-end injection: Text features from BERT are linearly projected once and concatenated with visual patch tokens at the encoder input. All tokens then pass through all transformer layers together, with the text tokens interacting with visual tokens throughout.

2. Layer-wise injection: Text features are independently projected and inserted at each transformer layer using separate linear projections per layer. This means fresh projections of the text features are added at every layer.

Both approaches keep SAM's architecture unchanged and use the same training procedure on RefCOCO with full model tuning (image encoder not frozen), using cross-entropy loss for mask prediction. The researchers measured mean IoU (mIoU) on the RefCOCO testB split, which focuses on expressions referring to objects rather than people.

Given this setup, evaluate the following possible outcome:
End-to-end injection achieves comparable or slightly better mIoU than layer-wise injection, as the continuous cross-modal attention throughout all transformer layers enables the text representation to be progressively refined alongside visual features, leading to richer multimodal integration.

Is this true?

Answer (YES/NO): NO